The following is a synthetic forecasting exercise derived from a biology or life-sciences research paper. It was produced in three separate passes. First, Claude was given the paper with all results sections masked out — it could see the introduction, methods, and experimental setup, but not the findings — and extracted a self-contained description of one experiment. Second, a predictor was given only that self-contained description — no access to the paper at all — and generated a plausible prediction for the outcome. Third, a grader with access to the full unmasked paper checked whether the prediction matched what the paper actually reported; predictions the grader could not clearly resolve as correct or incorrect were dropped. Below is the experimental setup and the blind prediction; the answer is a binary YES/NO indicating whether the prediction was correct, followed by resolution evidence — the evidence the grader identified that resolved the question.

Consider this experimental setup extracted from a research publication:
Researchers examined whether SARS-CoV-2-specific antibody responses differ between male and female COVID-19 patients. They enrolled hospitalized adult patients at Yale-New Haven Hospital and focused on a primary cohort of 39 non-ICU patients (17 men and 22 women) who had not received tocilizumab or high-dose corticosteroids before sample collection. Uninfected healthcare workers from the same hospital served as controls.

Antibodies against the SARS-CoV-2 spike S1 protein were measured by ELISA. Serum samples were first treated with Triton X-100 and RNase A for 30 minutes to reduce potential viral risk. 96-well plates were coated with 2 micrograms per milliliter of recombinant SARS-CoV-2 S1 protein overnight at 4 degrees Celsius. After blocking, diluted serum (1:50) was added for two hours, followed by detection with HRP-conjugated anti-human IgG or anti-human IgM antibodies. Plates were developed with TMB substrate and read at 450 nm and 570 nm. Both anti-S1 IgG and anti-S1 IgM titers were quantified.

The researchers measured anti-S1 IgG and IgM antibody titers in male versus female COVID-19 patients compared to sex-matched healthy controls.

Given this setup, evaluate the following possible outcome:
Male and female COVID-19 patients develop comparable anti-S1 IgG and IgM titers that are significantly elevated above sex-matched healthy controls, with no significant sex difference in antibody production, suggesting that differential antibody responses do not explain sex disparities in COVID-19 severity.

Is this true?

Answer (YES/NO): YES